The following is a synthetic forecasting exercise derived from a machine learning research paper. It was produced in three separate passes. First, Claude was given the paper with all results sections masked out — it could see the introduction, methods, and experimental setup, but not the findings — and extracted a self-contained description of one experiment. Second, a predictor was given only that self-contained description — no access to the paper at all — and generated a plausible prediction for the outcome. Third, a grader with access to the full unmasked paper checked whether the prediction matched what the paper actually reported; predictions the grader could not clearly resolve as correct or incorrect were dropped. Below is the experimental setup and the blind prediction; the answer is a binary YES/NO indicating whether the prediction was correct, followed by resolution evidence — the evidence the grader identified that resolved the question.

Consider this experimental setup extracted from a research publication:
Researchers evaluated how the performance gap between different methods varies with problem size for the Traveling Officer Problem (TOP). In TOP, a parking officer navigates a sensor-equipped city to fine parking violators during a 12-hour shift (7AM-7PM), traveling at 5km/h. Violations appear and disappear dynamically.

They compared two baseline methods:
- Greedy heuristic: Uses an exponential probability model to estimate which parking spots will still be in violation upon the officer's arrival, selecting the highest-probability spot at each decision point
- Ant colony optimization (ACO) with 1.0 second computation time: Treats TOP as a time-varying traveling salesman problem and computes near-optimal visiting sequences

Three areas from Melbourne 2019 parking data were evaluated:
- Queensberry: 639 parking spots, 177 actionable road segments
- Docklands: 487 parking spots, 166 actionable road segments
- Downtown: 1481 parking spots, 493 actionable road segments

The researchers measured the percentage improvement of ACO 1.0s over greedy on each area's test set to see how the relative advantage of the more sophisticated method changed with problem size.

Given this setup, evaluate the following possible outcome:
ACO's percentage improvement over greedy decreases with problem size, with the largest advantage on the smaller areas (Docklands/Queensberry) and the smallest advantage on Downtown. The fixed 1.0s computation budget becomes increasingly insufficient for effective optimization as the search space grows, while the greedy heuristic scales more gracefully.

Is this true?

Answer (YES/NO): NO